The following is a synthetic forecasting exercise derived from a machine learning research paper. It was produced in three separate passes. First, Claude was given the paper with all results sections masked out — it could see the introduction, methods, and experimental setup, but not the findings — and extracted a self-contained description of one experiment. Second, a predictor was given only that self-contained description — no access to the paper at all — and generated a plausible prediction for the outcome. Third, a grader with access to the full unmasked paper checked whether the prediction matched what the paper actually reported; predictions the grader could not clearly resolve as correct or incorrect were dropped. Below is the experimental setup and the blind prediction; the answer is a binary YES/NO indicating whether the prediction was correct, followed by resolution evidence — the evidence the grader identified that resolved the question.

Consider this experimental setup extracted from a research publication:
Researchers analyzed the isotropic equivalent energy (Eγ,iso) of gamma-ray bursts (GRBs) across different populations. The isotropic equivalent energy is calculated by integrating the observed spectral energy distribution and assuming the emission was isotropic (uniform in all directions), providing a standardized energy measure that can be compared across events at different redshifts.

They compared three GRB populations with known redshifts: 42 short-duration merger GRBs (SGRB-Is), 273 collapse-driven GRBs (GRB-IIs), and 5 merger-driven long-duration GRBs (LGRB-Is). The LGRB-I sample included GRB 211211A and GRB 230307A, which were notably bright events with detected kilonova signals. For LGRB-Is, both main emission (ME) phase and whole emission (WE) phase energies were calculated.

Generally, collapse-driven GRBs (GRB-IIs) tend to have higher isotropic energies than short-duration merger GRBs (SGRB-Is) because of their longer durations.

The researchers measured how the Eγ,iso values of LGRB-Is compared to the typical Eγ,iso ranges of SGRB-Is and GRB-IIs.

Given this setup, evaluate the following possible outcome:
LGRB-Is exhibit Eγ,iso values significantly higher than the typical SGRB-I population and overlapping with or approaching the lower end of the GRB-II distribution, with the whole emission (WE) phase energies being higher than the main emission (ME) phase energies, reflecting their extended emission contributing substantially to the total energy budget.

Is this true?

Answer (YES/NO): NO